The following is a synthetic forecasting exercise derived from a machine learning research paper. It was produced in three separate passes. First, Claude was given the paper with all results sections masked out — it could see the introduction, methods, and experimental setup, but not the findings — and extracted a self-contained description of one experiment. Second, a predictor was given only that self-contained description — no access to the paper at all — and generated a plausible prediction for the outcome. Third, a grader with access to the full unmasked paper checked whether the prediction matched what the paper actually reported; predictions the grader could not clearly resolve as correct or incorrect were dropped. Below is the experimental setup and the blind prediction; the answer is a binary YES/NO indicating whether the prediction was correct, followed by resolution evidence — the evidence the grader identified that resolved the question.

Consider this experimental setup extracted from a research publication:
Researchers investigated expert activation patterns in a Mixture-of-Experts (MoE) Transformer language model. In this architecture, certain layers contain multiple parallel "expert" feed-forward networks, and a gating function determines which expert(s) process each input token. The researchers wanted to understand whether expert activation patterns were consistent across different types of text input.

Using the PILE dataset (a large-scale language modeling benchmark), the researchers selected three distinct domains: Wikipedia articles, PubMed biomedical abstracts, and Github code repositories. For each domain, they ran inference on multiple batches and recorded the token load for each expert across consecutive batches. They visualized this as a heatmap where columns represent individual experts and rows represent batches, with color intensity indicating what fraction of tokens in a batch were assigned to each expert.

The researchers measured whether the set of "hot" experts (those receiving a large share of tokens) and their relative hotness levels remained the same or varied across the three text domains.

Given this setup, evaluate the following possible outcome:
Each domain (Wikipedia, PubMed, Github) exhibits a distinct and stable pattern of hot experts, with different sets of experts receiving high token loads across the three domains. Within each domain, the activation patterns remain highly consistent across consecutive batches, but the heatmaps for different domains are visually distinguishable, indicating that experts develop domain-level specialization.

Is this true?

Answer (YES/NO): YES